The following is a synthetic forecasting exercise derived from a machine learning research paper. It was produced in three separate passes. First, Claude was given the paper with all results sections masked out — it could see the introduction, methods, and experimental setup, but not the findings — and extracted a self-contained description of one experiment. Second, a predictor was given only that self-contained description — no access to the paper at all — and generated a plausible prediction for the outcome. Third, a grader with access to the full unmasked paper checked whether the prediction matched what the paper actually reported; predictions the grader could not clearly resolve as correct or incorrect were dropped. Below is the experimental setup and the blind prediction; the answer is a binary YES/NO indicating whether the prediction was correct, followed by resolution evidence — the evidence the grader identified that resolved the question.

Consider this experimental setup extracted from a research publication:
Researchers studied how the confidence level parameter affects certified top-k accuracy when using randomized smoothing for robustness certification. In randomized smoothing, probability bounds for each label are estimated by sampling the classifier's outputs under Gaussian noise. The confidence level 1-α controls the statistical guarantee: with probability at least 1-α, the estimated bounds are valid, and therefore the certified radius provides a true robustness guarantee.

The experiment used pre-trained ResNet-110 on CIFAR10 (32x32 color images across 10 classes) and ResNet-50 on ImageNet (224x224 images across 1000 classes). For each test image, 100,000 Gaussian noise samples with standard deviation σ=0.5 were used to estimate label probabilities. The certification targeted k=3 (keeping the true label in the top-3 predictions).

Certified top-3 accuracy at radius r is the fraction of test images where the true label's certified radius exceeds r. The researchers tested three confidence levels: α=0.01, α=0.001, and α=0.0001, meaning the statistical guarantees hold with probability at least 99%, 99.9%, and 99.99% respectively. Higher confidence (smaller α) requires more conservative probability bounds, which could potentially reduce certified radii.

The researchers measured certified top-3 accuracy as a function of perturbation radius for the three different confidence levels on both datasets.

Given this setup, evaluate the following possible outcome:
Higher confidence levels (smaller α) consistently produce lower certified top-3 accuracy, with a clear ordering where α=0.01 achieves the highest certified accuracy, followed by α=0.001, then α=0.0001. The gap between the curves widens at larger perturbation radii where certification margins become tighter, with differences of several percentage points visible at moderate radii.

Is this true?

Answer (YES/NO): NO